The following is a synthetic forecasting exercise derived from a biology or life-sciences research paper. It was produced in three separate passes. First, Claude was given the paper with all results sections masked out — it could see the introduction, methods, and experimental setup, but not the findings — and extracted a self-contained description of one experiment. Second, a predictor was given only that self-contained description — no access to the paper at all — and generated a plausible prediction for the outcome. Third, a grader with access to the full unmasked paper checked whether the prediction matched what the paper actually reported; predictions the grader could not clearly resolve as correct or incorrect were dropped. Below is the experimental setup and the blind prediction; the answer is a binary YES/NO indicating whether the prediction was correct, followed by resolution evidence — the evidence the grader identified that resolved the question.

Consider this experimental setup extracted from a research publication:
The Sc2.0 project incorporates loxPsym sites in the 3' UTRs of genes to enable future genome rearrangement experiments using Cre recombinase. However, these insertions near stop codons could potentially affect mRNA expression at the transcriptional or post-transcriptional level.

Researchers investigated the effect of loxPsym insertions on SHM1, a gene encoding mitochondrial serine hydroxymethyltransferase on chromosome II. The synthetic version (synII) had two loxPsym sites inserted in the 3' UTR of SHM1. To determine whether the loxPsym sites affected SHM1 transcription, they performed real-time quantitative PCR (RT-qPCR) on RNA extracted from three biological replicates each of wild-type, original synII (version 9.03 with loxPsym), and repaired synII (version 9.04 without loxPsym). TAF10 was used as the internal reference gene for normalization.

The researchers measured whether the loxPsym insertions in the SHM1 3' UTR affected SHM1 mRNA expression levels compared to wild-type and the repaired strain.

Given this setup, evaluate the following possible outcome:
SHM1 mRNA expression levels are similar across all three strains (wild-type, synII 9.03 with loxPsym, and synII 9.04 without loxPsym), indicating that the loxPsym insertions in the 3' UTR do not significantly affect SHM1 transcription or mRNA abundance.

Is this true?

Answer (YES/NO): NO